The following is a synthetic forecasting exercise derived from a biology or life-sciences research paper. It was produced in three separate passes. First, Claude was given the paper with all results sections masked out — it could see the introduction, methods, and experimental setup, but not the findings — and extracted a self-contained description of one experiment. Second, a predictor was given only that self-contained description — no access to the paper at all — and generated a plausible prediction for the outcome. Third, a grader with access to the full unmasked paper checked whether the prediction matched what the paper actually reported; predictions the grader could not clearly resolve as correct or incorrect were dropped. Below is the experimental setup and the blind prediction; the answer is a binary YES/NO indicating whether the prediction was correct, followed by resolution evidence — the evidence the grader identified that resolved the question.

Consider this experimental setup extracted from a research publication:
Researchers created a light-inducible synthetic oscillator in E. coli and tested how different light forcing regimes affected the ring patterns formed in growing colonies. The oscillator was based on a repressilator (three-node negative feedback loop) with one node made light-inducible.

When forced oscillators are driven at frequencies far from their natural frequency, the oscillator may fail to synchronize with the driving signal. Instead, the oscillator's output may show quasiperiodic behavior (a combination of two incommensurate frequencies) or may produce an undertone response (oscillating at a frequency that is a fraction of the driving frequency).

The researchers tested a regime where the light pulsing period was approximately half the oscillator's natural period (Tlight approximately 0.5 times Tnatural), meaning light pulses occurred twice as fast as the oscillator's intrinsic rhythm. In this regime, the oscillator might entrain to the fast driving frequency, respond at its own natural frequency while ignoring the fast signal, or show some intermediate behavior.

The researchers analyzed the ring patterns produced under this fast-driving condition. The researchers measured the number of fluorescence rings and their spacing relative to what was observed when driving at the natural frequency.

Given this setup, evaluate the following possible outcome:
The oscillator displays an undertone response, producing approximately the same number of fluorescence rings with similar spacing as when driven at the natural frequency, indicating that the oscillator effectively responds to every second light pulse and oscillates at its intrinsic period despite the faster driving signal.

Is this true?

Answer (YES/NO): NO